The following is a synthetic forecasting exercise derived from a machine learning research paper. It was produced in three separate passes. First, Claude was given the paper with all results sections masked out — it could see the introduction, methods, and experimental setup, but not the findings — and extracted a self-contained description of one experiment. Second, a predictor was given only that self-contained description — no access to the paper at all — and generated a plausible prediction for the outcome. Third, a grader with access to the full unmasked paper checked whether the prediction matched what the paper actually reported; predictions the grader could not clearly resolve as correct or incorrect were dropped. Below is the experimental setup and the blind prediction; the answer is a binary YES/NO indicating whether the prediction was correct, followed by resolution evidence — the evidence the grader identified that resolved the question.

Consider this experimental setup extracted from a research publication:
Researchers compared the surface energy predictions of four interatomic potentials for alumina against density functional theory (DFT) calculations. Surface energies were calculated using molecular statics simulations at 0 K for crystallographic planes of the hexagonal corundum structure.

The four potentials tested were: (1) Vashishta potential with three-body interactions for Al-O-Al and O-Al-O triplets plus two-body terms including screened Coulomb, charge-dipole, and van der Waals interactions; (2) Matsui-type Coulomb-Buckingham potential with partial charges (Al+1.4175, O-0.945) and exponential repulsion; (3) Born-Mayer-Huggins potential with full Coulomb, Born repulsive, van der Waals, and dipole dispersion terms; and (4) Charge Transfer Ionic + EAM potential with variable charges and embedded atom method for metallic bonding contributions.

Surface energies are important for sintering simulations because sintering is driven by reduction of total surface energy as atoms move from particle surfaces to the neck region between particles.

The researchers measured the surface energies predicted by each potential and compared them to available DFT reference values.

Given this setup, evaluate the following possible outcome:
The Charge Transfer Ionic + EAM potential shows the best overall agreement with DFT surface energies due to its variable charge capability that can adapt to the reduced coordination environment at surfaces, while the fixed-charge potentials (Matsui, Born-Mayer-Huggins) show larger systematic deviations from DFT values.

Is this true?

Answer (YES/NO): NO